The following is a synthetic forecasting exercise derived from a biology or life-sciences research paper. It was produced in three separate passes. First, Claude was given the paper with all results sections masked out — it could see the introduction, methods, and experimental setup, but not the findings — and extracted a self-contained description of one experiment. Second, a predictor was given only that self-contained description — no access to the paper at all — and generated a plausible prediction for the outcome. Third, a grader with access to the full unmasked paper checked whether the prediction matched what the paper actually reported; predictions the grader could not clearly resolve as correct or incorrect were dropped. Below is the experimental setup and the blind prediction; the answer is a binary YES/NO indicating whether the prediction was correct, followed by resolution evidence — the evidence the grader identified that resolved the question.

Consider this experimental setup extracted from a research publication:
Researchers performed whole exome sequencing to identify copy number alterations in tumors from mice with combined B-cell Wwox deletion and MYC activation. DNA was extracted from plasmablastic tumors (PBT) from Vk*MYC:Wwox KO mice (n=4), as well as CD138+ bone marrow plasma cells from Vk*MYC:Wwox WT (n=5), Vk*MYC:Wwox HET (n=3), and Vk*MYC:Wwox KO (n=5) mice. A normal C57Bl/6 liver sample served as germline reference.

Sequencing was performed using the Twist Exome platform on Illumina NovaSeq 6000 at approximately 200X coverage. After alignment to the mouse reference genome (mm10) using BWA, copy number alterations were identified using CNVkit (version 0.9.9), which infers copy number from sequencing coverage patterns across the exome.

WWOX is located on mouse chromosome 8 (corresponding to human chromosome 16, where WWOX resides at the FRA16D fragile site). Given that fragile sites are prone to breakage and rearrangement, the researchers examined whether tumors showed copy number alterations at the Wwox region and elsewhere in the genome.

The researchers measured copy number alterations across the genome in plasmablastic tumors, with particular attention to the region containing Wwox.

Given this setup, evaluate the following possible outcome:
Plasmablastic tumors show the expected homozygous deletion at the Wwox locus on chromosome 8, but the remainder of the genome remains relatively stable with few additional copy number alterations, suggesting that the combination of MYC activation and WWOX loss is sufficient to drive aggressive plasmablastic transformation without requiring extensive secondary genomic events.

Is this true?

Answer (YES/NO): NO